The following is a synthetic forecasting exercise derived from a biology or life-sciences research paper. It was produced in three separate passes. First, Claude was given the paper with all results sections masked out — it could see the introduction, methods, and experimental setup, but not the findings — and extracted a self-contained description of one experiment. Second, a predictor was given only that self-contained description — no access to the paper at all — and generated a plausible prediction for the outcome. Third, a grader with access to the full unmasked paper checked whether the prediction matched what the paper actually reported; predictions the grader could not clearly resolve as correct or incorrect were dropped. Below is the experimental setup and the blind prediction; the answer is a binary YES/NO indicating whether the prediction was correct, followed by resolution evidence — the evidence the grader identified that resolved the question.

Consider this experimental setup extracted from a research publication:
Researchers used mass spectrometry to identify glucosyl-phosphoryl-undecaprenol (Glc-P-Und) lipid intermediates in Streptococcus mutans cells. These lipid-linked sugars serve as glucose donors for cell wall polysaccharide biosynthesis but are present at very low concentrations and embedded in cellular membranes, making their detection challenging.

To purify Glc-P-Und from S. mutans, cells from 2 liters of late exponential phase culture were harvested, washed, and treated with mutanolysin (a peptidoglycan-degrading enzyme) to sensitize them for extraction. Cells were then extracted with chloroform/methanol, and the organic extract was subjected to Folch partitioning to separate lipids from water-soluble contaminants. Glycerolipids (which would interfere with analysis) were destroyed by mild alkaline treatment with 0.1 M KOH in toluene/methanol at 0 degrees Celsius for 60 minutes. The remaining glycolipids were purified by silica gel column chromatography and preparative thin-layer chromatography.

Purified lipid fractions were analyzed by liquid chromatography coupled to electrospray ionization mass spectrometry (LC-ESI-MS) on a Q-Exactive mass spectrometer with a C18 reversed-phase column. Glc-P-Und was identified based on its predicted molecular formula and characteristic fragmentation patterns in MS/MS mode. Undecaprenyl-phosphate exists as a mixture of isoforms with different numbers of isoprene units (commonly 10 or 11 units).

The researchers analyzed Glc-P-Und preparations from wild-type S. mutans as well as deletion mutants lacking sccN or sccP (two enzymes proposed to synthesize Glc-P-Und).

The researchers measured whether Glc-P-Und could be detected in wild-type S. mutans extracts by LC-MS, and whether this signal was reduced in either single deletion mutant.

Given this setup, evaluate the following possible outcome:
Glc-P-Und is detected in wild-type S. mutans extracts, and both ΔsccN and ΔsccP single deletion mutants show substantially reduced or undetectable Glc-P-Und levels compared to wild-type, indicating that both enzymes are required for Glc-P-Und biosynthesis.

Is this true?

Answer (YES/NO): NO